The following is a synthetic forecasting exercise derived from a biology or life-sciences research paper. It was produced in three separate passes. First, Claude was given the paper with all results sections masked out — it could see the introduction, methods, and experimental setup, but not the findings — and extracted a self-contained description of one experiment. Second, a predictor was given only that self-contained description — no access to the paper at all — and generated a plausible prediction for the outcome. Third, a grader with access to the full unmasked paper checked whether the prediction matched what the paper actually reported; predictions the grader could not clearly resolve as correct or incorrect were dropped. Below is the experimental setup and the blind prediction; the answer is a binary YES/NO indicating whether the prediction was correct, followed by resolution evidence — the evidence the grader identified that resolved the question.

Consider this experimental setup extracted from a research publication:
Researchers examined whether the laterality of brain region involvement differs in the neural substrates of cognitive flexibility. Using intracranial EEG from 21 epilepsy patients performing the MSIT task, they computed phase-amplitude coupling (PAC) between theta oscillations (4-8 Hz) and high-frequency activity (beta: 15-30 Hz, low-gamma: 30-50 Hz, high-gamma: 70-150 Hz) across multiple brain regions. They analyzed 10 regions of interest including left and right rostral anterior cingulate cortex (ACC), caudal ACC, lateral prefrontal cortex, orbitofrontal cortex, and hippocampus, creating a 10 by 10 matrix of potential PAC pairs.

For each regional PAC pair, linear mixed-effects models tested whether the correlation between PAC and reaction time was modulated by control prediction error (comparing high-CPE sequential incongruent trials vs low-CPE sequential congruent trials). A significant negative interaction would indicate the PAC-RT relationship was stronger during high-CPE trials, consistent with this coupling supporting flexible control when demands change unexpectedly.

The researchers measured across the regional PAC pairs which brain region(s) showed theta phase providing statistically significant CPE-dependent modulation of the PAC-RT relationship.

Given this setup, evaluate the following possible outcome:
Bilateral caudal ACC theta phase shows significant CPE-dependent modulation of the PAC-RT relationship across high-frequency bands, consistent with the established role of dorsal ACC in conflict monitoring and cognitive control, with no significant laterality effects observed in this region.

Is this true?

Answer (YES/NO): NO